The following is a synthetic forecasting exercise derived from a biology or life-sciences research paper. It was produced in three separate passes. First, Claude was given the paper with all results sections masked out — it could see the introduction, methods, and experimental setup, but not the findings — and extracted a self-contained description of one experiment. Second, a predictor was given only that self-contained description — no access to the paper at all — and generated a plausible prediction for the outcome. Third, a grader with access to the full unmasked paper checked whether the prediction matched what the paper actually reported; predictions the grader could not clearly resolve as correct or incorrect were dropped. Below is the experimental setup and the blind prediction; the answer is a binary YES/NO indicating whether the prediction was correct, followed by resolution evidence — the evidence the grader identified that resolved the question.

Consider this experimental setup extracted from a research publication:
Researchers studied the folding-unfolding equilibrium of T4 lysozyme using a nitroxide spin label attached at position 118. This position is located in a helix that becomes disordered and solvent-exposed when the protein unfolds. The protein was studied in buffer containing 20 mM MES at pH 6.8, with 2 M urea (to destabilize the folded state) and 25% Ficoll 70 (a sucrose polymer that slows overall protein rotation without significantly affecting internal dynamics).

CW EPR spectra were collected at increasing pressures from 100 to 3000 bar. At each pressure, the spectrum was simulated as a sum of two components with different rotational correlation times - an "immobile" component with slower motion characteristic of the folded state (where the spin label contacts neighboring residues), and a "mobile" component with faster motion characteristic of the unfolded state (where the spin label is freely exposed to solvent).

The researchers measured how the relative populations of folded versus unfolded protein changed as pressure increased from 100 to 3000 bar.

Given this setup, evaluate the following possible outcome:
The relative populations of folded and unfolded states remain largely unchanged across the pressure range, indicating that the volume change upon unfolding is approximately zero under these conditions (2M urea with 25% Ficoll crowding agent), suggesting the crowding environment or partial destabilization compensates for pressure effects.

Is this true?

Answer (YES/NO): NO